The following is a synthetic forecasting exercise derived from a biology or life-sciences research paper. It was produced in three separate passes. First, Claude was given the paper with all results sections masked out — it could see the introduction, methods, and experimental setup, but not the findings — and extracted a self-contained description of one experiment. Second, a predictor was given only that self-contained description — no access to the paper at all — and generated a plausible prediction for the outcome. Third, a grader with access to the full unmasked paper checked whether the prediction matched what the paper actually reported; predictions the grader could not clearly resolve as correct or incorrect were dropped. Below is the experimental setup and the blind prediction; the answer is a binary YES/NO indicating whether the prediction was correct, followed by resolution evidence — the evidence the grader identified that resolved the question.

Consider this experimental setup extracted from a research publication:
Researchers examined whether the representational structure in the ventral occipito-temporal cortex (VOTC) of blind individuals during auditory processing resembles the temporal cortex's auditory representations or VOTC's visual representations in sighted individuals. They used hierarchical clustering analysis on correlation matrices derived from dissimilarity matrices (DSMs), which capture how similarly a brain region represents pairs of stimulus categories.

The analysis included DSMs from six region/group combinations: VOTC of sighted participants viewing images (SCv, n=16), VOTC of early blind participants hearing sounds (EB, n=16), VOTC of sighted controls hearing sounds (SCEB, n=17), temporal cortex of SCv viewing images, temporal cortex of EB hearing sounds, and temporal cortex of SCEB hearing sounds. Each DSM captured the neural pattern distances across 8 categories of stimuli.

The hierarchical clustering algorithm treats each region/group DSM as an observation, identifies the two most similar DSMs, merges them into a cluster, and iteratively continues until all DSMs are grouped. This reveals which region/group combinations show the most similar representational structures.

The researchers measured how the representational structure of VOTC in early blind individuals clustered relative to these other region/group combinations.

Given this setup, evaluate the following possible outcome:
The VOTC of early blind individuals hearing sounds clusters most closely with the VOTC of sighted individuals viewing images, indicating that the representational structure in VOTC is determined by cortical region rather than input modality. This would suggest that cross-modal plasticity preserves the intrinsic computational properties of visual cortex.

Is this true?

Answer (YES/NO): YES